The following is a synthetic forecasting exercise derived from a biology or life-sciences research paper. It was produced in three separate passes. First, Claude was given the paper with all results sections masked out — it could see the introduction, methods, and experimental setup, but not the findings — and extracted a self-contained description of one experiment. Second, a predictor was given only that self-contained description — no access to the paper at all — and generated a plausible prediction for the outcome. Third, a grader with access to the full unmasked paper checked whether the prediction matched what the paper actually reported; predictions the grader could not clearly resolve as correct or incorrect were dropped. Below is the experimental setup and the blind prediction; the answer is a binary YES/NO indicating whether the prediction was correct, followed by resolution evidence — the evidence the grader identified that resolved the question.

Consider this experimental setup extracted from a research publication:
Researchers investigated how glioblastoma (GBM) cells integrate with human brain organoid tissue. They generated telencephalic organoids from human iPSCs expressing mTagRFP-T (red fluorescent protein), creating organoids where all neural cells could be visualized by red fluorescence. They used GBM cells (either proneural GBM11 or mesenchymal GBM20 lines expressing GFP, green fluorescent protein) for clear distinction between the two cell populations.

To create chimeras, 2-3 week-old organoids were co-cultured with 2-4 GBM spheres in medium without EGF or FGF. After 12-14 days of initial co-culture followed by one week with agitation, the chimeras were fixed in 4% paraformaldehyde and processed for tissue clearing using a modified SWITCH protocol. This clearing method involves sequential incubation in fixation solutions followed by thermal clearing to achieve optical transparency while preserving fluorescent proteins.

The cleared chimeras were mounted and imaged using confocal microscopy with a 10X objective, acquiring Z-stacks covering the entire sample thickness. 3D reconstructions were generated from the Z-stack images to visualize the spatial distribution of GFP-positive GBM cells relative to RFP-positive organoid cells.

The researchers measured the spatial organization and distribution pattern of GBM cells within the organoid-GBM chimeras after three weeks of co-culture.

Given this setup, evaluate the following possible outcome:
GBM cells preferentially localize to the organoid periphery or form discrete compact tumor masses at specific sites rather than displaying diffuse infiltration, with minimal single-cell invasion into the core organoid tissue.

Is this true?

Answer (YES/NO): NO